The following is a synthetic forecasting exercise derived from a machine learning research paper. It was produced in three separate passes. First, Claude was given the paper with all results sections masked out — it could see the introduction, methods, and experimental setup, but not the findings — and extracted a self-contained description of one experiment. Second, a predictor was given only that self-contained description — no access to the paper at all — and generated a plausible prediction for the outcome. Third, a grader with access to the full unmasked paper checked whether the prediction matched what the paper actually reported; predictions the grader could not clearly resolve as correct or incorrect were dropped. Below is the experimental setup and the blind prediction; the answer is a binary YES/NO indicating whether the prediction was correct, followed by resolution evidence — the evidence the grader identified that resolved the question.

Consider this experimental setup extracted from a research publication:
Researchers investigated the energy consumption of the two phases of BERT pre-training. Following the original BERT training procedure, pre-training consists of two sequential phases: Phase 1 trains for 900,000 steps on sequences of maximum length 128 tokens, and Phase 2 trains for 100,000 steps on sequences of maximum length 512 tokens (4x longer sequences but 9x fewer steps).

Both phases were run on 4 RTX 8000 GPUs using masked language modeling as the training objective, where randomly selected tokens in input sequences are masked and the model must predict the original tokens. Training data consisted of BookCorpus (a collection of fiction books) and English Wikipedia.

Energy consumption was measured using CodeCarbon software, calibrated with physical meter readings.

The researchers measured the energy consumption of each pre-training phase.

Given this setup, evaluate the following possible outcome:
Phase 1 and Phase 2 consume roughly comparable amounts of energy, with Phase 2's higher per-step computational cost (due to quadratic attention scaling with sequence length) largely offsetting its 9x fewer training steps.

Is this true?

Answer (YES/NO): NO